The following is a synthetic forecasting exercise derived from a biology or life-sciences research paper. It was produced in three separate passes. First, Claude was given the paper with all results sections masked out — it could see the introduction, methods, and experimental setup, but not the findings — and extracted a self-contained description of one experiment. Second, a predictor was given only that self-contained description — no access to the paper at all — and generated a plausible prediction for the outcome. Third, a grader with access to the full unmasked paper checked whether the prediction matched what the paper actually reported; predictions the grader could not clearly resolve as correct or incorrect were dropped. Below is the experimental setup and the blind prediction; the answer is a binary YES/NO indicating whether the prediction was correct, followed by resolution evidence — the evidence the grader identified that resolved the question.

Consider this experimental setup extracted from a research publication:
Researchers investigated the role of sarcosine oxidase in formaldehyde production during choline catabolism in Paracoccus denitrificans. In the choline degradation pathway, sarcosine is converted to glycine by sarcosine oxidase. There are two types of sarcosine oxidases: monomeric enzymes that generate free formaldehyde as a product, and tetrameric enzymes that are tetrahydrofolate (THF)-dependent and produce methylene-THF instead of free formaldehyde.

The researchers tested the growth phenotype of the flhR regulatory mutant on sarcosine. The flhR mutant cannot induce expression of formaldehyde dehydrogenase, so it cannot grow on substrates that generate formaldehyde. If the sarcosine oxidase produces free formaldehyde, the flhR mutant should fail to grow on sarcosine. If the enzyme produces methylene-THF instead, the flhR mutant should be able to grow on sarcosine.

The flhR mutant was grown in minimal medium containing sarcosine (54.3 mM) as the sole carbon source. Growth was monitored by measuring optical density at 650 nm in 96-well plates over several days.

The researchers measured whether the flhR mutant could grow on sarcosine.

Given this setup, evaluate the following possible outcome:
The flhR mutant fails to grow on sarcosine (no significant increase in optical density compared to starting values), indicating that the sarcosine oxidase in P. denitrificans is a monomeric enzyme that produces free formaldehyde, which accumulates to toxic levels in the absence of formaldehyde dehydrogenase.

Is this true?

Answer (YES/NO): NO